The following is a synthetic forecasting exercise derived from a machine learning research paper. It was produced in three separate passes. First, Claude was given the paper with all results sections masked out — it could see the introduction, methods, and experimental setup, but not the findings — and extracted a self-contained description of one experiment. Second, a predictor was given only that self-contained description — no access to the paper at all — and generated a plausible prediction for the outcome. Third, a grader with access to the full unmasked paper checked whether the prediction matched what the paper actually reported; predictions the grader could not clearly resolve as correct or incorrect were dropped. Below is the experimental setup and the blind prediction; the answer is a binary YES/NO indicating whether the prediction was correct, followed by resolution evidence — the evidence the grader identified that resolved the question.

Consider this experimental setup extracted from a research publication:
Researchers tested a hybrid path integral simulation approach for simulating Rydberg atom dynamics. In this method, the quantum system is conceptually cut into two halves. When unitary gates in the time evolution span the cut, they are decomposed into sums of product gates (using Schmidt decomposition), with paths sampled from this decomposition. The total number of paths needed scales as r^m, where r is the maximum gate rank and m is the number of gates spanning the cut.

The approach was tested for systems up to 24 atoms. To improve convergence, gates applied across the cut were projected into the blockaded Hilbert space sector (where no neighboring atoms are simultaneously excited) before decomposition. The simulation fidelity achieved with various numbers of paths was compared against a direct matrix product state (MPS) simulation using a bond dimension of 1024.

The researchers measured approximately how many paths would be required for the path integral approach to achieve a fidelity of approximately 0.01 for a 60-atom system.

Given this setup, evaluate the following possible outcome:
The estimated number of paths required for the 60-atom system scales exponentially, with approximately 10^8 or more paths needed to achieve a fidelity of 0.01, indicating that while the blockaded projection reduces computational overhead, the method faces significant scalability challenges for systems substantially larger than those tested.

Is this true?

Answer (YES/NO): NO